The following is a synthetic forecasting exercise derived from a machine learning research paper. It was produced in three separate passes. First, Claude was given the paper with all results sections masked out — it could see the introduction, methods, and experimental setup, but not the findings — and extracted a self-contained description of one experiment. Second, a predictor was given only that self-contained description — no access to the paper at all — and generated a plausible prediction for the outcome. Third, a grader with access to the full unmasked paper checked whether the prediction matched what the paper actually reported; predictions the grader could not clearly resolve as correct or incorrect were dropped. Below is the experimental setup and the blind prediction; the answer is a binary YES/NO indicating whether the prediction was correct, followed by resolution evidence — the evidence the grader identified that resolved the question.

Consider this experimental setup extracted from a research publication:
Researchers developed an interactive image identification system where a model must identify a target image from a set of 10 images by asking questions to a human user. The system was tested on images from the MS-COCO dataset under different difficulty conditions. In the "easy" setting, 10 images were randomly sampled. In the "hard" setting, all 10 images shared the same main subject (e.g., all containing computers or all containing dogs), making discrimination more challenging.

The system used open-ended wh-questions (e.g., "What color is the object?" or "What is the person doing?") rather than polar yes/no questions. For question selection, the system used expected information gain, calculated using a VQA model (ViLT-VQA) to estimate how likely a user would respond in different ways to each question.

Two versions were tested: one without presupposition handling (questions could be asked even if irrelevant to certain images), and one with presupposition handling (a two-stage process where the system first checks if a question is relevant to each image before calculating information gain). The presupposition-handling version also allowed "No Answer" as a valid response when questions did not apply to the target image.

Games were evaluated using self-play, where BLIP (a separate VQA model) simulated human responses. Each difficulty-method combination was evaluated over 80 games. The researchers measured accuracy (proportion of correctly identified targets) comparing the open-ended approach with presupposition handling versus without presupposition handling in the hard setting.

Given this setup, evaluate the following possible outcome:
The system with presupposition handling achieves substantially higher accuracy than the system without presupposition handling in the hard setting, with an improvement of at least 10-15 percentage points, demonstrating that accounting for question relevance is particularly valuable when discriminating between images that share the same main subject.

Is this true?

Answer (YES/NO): NO